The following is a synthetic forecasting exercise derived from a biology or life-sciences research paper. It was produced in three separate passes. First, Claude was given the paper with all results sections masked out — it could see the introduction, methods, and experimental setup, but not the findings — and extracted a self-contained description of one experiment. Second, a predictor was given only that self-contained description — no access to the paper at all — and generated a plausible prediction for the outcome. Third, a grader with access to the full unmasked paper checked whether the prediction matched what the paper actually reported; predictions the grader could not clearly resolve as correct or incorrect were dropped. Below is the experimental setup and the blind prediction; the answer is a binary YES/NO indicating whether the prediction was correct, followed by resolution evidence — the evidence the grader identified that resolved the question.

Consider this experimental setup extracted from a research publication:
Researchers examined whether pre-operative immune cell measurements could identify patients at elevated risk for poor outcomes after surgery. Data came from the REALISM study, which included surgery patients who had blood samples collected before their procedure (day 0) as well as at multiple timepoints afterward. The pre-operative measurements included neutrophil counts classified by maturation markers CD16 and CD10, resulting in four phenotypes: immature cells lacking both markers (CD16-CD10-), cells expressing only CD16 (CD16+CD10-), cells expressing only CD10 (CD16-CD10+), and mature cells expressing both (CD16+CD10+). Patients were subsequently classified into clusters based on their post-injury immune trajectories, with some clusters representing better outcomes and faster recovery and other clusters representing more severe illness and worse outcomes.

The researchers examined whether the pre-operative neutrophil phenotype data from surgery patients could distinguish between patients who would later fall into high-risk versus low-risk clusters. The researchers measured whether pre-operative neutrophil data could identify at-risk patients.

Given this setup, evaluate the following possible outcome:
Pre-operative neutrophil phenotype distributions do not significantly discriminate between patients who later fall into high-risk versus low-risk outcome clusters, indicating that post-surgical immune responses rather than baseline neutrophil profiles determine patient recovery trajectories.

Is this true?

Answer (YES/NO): NO